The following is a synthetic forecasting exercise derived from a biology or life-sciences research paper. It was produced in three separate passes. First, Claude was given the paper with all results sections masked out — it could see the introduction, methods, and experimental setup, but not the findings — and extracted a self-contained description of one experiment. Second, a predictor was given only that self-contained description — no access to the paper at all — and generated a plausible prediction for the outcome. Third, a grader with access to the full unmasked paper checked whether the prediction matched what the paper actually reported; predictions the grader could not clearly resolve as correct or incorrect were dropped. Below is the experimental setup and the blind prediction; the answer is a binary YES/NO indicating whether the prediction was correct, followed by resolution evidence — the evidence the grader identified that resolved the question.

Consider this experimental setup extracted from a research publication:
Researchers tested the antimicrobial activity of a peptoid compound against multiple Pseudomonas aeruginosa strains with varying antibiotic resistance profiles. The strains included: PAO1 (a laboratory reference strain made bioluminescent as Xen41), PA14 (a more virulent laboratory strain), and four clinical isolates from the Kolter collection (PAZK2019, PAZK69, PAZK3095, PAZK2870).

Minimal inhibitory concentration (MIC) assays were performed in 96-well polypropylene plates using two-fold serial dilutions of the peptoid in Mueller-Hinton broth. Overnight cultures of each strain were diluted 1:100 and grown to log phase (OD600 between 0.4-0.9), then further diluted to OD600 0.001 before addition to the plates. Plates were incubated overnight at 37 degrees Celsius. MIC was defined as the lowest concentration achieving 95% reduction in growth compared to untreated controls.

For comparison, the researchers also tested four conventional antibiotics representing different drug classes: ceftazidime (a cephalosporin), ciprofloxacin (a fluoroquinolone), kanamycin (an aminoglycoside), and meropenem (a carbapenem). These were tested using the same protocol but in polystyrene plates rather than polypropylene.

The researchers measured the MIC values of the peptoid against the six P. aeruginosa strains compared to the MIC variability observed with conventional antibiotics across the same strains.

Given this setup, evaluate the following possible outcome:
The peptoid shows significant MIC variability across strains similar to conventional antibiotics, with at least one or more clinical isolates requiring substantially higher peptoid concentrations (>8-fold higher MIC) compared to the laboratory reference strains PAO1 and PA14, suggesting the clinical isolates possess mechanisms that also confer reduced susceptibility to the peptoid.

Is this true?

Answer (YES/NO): NO